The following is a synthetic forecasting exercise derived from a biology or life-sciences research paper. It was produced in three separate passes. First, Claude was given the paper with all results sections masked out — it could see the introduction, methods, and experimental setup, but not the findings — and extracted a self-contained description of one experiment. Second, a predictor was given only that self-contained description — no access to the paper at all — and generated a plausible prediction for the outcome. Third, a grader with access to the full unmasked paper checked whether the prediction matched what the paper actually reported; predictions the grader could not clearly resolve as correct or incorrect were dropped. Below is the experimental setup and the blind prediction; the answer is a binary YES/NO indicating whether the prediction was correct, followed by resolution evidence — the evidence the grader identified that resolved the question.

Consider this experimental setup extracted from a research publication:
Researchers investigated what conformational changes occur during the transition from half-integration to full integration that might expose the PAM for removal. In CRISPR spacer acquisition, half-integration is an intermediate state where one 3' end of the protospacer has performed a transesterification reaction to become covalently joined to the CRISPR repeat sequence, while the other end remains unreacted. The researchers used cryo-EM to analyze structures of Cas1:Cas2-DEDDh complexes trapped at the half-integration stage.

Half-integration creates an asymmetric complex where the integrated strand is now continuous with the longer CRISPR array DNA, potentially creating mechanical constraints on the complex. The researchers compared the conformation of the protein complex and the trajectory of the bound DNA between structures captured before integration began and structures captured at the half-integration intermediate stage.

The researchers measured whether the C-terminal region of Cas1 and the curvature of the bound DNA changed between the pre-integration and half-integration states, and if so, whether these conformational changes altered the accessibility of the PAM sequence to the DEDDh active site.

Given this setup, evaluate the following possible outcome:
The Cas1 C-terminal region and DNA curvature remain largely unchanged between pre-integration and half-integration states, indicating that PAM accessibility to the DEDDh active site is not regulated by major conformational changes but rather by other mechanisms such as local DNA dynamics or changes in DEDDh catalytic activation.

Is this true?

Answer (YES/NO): NO